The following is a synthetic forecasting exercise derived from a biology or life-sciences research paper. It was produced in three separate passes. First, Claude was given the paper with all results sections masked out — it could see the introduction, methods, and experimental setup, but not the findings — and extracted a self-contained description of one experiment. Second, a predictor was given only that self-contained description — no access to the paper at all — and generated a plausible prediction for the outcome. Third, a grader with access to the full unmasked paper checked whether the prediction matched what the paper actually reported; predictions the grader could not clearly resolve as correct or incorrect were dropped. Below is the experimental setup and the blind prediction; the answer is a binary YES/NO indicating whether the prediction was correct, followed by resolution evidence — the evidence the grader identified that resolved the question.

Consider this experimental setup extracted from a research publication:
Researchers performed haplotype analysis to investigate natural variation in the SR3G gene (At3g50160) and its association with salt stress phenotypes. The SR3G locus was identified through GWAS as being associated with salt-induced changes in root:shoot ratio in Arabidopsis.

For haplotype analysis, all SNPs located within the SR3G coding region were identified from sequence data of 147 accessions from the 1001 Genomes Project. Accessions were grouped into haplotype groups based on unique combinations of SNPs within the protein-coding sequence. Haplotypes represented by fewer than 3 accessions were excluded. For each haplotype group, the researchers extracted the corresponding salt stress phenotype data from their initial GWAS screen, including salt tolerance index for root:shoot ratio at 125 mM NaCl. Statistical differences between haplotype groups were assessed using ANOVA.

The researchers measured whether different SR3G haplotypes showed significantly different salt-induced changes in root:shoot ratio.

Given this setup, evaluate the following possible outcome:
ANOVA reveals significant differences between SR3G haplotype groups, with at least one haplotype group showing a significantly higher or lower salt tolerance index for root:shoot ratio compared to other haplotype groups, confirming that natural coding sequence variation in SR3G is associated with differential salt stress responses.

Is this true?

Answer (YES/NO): NO